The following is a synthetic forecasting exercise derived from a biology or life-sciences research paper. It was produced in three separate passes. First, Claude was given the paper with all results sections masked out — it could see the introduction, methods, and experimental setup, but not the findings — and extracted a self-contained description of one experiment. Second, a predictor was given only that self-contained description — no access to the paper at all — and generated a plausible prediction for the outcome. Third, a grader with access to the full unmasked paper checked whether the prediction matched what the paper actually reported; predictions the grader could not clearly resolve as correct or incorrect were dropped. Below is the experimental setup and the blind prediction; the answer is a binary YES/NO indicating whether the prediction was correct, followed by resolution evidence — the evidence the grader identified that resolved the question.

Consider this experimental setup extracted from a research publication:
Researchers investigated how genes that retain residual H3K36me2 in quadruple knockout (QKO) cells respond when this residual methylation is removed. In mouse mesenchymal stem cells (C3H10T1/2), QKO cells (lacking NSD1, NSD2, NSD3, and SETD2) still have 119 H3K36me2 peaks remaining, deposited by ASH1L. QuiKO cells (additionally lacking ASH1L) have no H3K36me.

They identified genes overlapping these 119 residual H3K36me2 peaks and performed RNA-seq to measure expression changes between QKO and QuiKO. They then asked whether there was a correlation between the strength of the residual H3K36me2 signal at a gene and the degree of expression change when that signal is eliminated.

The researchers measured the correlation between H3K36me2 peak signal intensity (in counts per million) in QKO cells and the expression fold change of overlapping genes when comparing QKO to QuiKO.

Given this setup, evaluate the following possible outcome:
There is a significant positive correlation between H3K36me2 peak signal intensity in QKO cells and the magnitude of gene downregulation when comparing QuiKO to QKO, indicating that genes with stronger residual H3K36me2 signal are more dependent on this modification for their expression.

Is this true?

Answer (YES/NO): YES